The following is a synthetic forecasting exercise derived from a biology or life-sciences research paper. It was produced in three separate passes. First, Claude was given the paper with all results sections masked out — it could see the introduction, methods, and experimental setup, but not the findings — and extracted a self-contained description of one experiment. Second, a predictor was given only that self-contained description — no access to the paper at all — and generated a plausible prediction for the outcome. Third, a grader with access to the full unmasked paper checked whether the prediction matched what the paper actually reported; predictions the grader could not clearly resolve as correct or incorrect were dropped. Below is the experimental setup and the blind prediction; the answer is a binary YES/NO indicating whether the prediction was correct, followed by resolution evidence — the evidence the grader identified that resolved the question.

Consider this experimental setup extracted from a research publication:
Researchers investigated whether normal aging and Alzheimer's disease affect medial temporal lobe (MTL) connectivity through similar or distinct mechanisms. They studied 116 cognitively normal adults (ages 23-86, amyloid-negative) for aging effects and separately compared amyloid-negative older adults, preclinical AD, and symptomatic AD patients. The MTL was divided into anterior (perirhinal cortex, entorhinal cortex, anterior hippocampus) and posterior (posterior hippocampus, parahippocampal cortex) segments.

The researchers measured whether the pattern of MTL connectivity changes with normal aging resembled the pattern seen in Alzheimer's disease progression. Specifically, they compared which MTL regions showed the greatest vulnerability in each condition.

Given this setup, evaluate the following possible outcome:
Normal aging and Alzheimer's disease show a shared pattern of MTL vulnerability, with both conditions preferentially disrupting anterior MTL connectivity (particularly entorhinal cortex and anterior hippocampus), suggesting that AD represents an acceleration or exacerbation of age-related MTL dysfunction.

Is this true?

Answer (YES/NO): NO